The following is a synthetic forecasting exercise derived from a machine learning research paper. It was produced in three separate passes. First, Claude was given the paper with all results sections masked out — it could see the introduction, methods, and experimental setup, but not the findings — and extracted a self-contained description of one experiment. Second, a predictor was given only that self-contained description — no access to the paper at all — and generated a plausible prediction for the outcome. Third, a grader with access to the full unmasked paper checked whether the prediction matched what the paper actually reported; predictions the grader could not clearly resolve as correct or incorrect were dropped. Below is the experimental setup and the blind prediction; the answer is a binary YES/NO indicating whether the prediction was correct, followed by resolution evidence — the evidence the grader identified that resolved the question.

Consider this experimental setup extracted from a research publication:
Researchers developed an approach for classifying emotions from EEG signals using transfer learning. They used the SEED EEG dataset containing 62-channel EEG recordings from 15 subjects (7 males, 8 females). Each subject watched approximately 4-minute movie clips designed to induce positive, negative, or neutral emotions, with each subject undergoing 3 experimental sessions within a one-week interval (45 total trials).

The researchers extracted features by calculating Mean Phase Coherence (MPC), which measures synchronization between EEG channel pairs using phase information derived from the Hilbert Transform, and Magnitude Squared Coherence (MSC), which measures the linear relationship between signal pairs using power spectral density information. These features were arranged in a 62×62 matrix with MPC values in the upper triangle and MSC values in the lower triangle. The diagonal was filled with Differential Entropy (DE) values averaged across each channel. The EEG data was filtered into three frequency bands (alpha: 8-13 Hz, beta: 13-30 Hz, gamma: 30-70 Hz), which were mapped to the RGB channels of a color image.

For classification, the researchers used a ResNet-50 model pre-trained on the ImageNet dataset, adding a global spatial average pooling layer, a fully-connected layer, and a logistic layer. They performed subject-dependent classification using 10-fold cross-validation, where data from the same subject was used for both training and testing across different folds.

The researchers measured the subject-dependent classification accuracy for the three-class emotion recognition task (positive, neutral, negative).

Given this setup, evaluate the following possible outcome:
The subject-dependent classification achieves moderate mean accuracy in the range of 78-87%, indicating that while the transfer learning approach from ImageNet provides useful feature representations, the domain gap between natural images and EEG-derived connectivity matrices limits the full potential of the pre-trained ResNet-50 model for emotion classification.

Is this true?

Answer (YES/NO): NO